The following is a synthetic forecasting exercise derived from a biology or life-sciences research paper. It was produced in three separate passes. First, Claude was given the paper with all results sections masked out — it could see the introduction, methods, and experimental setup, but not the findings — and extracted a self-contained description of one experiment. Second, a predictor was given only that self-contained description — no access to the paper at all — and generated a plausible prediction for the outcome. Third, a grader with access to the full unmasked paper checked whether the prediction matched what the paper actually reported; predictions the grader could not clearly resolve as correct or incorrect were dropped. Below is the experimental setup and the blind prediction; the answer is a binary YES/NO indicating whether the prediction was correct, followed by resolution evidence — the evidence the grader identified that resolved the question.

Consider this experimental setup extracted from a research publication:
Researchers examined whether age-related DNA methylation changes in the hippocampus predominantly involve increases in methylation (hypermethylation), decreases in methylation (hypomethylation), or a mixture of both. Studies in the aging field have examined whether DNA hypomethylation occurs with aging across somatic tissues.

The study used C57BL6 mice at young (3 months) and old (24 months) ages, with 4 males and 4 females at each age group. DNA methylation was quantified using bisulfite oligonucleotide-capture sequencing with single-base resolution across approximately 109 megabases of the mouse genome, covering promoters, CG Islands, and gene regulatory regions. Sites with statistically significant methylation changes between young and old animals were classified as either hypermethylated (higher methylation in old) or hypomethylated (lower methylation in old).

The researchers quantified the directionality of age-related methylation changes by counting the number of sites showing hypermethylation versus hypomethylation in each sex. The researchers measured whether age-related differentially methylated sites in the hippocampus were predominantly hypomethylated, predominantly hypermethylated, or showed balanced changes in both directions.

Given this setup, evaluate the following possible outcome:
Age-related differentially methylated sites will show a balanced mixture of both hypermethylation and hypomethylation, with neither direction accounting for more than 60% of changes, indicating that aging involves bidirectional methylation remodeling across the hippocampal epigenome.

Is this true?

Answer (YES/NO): NO